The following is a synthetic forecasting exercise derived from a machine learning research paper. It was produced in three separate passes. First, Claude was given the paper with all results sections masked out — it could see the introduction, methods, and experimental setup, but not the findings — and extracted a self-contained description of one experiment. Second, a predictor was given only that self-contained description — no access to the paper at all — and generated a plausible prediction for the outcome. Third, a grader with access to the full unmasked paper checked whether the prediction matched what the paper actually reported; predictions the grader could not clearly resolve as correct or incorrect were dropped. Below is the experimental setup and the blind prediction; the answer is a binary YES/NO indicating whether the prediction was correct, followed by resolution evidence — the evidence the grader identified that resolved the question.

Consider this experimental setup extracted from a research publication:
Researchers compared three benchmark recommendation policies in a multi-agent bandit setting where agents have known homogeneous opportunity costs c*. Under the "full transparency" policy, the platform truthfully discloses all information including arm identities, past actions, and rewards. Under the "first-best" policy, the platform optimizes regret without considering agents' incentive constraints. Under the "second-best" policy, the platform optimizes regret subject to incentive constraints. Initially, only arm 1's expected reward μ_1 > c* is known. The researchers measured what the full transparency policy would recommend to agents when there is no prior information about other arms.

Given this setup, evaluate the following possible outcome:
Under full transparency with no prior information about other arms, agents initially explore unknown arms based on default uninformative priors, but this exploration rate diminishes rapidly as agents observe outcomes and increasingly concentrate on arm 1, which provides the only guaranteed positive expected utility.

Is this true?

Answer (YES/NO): NO